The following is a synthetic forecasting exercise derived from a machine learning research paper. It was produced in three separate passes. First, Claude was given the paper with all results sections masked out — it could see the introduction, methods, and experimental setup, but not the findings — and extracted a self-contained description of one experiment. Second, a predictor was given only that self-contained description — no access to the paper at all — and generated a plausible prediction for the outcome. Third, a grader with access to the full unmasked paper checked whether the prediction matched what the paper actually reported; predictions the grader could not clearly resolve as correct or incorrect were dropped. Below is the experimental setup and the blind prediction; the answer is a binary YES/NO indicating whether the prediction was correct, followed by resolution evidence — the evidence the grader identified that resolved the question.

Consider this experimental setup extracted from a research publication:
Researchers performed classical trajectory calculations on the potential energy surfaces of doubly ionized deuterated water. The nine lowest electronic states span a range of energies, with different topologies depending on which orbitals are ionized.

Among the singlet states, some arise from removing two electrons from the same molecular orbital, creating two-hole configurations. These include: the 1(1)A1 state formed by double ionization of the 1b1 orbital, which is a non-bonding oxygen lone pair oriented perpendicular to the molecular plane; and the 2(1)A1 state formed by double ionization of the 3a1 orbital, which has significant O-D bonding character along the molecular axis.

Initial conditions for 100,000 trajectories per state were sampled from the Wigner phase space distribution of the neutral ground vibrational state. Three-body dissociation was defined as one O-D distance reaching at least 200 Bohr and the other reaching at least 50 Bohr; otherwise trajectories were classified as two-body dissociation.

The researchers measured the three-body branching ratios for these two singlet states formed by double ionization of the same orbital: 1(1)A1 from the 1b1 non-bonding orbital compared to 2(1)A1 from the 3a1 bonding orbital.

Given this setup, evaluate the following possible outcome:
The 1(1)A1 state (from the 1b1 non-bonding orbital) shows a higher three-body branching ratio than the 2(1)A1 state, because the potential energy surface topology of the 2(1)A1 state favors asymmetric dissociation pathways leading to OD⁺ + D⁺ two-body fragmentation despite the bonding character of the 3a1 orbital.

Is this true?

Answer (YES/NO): NO